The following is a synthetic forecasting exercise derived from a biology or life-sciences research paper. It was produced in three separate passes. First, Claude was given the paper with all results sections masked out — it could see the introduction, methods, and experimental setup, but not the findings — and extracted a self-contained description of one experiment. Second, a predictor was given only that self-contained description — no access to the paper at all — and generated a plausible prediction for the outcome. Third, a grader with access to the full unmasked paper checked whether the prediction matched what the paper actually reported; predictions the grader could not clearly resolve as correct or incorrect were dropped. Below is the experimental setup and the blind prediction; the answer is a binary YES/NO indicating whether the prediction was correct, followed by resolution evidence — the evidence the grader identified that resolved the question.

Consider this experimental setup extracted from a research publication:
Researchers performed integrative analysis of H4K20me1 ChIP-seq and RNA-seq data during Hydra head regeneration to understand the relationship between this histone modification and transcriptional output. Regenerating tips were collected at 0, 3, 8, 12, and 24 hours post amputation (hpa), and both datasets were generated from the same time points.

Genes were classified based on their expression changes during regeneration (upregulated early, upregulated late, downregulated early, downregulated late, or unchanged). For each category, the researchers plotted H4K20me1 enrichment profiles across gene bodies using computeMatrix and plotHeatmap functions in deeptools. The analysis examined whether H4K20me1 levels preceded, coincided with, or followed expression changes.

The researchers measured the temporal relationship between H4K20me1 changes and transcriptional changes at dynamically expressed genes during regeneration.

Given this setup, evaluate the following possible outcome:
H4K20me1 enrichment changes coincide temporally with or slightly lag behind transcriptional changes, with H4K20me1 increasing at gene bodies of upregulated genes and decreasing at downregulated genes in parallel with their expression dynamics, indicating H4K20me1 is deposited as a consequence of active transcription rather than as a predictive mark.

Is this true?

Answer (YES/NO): NO